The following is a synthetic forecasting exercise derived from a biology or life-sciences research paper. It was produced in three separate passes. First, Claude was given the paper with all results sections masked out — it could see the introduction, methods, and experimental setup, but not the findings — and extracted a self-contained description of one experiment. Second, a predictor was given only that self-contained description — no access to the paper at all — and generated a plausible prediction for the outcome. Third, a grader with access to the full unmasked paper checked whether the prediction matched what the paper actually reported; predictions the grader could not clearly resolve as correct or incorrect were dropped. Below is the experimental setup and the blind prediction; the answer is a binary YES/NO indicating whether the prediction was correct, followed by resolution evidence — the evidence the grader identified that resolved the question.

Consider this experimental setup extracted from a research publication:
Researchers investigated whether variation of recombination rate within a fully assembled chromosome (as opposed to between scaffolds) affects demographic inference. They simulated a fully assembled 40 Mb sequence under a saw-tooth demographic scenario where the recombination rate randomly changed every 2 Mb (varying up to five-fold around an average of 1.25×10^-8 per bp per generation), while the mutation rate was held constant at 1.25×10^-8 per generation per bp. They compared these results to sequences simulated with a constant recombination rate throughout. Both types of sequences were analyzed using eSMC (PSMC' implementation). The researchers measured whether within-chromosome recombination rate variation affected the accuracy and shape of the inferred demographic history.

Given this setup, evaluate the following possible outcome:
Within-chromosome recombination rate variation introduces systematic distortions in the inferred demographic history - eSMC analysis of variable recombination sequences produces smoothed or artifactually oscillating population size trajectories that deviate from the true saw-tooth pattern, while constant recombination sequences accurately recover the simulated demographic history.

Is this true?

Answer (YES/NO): NO